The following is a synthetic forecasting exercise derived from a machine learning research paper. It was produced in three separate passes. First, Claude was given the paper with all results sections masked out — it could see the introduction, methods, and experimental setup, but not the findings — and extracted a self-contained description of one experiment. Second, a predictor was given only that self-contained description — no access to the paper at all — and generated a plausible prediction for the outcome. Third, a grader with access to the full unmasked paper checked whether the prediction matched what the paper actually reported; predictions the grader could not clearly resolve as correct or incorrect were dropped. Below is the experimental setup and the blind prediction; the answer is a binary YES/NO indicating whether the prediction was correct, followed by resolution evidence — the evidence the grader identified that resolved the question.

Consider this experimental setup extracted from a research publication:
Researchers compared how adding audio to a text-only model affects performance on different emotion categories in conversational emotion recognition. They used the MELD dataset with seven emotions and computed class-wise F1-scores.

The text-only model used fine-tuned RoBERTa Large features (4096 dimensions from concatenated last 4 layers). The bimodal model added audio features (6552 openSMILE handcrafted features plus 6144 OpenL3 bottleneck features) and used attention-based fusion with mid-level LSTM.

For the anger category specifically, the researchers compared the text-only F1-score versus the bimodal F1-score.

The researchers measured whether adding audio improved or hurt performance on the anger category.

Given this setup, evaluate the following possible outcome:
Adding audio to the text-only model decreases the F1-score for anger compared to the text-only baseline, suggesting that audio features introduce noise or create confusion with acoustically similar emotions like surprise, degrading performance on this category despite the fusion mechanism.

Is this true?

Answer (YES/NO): NO